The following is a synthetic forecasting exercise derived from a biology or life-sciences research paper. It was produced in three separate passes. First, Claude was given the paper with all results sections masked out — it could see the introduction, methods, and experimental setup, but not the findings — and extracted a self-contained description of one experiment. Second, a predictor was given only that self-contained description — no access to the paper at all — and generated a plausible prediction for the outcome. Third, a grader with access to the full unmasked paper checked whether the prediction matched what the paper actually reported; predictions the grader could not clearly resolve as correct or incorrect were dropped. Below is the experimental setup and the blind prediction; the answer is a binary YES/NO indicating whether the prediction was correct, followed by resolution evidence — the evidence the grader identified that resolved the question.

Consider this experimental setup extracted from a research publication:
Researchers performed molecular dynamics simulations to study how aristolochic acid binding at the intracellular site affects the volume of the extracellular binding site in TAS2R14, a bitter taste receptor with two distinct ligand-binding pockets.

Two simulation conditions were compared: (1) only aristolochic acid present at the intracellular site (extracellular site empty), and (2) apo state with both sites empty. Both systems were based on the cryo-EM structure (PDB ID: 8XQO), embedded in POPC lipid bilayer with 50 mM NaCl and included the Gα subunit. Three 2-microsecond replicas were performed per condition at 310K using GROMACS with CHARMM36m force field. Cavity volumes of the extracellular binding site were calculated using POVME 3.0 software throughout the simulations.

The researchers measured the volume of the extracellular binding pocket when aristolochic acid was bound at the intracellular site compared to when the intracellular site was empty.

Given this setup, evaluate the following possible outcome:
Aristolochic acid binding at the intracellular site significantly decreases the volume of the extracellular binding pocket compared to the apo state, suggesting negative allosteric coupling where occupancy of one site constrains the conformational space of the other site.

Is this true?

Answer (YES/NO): NO